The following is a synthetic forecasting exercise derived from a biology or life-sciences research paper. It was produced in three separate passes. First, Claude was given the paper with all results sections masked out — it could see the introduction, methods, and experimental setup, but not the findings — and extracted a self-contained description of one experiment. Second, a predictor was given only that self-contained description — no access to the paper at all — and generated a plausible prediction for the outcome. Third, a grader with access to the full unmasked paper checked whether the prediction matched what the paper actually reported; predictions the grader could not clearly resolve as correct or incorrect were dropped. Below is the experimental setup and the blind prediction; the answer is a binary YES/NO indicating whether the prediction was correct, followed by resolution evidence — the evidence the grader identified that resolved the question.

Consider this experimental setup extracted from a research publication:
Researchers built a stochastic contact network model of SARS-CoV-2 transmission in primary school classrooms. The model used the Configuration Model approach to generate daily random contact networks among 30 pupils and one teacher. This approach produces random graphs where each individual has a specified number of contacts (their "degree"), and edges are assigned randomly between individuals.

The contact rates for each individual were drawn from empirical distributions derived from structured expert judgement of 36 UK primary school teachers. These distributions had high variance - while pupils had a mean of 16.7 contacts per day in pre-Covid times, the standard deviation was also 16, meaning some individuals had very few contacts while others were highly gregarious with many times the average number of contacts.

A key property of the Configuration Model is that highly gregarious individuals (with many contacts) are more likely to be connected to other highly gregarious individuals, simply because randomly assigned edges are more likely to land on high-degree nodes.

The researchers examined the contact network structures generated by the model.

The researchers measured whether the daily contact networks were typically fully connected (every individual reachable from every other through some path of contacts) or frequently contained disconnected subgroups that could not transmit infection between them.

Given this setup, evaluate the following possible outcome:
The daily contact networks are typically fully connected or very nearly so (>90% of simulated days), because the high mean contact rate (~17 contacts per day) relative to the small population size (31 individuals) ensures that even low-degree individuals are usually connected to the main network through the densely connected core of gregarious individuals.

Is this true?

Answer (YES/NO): YES